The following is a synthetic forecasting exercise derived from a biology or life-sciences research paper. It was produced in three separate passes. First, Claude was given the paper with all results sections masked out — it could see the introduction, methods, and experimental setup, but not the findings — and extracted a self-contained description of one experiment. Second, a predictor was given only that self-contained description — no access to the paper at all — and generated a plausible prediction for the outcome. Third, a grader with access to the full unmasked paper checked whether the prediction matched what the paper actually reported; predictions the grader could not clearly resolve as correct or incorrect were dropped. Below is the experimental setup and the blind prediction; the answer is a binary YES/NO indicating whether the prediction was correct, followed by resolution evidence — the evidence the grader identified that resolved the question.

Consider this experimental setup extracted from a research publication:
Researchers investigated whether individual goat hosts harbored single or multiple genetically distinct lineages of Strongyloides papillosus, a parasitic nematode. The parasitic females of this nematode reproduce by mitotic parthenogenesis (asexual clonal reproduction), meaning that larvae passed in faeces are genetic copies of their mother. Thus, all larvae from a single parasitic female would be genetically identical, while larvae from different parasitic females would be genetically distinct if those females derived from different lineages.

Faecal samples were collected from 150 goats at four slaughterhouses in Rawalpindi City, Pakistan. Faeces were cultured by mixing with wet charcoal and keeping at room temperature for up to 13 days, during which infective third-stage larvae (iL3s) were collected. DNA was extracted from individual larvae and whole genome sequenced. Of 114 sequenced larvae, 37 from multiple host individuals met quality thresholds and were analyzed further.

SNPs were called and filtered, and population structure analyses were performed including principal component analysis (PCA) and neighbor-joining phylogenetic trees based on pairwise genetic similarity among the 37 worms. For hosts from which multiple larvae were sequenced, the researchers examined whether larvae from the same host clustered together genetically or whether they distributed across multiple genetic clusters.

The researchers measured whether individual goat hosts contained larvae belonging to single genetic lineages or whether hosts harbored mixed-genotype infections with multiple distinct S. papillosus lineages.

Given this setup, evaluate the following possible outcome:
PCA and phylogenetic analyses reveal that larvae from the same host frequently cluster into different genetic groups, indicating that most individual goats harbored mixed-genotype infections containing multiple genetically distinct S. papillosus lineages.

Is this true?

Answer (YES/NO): YES